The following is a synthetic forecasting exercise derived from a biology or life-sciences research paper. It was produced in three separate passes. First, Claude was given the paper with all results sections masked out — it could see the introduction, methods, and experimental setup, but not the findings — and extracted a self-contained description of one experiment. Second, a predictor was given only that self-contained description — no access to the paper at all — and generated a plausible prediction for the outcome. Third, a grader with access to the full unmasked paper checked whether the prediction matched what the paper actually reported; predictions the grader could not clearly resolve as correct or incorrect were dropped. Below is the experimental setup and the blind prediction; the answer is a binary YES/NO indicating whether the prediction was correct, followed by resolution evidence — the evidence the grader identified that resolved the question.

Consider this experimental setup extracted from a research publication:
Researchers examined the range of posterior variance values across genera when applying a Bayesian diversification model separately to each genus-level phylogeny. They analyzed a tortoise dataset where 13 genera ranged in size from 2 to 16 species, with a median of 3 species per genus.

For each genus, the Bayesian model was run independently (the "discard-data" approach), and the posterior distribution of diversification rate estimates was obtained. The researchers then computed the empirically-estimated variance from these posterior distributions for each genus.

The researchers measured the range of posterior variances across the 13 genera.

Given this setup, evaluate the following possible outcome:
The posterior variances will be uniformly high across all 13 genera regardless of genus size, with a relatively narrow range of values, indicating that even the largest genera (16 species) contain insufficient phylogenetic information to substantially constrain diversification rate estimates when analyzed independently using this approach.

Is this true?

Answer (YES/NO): NO